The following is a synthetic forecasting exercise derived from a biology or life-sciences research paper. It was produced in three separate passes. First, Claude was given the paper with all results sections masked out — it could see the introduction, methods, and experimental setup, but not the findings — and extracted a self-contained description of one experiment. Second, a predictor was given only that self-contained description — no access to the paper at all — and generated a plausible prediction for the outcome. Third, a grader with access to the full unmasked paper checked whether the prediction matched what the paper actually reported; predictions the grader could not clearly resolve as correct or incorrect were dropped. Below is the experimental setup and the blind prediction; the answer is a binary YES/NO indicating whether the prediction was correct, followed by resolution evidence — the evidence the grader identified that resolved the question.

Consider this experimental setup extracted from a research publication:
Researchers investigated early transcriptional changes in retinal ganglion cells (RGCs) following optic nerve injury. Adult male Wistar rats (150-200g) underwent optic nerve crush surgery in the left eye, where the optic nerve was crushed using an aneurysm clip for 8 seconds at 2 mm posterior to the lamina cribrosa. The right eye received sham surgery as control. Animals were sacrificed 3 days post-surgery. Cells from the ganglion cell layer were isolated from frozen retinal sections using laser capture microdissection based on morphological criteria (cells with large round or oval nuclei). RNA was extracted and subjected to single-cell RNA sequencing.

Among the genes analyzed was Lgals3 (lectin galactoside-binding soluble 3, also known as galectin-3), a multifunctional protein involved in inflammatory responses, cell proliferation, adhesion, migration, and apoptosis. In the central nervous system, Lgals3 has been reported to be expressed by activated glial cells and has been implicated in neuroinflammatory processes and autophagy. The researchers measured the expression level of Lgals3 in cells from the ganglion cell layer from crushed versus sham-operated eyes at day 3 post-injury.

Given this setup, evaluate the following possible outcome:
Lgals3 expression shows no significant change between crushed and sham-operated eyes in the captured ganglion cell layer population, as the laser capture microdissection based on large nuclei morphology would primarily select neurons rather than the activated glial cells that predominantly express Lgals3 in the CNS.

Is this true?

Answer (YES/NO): NO